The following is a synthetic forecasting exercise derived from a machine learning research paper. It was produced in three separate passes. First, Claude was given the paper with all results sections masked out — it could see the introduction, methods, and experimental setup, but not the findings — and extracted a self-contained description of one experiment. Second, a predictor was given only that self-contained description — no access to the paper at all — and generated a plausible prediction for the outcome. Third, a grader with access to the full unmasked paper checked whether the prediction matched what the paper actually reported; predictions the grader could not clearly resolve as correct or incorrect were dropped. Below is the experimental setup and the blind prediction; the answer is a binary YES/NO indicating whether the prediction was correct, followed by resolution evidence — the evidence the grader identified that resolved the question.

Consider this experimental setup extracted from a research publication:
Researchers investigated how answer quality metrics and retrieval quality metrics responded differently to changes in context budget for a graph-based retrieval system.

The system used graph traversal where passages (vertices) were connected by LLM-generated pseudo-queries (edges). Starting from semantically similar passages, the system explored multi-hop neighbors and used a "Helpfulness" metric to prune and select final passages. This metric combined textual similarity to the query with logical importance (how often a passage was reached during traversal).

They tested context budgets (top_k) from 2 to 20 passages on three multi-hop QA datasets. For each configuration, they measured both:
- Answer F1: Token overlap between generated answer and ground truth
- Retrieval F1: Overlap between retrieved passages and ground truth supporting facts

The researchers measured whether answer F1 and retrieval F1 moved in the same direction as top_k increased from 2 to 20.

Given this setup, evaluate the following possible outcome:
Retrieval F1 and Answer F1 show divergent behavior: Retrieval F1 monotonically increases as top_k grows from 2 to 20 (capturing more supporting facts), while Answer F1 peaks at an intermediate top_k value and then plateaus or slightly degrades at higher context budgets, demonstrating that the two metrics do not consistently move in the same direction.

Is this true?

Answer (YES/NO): NO